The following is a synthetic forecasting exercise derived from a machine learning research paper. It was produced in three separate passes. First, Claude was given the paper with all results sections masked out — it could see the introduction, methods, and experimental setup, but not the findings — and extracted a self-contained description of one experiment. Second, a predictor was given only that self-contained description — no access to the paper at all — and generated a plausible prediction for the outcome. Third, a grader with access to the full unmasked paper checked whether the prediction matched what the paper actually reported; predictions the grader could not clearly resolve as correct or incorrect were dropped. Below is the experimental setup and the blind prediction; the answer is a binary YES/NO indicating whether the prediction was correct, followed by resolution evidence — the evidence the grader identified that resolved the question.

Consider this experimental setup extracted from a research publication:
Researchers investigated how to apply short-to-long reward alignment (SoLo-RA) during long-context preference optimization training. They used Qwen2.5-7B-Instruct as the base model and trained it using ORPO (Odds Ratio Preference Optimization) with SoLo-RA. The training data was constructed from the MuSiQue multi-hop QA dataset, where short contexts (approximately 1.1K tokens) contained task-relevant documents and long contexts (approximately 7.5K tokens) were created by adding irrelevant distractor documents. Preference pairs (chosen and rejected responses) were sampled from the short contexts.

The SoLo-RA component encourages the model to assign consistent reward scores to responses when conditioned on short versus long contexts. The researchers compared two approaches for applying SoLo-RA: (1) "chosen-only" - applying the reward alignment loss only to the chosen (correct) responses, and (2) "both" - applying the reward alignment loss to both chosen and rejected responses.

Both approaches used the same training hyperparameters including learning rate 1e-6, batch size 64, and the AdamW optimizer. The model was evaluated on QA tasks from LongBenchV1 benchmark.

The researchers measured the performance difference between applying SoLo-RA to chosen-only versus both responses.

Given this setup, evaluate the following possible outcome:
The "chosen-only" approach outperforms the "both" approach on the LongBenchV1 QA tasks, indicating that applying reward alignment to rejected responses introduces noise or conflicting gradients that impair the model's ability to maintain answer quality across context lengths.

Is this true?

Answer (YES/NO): YES